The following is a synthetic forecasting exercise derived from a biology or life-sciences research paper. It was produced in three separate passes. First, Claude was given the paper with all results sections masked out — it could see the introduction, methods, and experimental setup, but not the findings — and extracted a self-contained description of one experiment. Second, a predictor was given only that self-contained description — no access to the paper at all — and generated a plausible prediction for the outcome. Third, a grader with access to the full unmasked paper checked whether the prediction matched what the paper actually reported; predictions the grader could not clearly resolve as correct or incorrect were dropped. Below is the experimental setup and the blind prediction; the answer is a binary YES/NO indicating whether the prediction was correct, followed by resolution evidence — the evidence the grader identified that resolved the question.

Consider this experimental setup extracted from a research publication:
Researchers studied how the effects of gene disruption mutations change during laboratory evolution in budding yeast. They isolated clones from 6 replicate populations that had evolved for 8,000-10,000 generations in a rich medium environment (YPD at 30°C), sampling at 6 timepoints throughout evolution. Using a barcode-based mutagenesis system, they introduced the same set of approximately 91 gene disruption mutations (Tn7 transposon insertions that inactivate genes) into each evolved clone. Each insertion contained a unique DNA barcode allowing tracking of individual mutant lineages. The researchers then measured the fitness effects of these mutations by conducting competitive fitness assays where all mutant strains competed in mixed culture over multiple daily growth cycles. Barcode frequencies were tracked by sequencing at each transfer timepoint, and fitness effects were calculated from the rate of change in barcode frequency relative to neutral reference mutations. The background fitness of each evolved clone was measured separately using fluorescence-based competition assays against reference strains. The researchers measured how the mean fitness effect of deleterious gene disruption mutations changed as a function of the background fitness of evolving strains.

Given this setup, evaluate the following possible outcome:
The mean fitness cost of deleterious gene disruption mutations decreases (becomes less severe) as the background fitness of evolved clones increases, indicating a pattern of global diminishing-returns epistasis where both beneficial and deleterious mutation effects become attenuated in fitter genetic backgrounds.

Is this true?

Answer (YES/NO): NO